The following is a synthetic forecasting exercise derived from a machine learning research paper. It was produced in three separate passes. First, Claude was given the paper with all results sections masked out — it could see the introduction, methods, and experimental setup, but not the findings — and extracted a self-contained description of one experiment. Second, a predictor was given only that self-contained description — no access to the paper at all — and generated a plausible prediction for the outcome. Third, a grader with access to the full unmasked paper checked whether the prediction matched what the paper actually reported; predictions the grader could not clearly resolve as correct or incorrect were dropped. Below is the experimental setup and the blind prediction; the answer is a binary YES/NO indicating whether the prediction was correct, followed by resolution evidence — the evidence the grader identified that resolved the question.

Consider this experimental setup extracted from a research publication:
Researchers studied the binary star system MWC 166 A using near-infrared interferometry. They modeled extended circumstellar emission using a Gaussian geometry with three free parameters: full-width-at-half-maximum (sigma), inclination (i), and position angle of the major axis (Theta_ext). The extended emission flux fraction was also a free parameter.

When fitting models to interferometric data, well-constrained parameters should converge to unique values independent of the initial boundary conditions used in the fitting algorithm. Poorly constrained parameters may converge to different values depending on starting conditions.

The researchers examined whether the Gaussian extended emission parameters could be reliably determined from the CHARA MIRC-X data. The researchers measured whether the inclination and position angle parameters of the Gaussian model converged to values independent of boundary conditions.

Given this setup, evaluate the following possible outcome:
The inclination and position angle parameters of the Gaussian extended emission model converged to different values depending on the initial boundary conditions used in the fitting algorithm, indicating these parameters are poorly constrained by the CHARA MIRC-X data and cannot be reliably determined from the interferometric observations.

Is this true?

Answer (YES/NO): YES